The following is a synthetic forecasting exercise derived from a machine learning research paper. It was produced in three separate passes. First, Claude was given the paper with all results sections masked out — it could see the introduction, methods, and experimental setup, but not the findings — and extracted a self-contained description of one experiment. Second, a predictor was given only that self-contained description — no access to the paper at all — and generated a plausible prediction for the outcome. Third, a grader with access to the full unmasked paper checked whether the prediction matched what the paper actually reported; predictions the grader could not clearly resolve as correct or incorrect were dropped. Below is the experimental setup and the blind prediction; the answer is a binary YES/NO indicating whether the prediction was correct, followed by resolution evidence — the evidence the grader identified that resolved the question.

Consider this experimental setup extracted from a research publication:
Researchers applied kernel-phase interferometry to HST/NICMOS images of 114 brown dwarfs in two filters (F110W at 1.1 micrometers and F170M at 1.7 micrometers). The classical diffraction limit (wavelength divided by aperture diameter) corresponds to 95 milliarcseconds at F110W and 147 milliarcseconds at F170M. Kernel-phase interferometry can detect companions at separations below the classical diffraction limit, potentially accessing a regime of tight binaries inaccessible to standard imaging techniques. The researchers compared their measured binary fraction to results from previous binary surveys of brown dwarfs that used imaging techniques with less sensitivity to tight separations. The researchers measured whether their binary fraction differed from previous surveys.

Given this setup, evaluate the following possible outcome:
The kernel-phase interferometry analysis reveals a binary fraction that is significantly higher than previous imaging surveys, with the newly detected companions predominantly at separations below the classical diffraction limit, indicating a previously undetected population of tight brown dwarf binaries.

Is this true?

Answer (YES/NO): NO